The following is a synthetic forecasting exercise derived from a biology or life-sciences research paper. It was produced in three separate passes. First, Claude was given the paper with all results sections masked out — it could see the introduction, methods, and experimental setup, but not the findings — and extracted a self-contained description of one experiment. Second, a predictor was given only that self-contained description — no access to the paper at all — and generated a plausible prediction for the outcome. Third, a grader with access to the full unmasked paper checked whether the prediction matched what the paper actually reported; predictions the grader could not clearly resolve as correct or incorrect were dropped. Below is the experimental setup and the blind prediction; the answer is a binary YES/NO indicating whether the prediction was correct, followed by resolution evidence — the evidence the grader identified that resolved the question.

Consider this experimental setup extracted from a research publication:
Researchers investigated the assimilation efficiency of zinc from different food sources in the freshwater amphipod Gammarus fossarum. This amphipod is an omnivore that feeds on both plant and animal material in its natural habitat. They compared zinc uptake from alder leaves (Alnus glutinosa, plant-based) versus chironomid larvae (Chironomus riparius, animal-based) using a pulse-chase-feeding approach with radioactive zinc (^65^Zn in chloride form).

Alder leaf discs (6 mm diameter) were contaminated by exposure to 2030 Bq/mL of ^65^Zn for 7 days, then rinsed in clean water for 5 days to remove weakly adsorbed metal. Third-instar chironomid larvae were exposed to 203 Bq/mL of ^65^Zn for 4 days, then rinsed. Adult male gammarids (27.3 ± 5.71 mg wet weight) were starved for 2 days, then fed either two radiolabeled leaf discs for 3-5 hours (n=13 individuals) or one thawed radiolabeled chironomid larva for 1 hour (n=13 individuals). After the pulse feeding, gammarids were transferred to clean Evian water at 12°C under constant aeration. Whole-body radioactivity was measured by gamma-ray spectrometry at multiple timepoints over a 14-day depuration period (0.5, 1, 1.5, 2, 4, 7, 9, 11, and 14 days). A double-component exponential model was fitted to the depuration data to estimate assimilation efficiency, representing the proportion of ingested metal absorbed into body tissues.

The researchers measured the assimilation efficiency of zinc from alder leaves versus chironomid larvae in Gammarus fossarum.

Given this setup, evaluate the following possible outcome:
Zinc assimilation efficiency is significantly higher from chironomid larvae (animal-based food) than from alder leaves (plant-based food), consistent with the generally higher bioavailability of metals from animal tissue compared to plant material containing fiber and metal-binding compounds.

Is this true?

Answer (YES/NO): NO